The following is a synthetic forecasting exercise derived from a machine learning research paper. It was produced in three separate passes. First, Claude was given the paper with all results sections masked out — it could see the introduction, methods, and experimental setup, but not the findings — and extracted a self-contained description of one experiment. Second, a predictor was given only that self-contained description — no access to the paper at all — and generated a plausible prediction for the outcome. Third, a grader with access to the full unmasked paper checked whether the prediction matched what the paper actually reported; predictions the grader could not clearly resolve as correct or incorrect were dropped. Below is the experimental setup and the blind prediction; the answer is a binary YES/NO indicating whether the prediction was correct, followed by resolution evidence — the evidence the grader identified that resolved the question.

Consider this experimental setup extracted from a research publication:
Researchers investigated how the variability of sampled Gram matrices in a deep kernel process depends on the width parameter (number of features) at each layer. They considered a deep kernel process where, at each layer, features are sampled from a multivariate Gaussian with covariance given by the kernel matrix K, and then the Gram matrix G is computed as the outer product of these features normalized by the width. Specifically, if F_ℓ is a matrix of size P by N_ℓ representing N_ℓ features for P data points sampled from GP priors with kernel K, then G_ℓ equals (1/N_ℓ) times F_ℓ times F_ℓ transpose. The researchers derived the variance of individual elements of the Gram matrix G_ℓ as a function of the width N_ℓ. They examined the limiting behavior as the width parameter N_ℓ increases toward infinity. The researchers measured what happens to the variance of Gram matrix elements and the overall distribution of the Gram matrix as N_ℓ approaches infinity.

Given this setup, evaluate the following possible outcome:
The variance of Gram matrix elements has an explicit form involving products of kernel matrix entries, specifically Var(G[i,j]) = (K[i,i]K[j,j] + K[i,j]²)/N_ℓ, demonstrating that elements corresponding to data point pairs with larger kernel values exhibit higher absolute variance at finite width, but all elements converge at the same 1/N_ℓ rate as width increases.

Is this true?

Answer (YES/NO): NO